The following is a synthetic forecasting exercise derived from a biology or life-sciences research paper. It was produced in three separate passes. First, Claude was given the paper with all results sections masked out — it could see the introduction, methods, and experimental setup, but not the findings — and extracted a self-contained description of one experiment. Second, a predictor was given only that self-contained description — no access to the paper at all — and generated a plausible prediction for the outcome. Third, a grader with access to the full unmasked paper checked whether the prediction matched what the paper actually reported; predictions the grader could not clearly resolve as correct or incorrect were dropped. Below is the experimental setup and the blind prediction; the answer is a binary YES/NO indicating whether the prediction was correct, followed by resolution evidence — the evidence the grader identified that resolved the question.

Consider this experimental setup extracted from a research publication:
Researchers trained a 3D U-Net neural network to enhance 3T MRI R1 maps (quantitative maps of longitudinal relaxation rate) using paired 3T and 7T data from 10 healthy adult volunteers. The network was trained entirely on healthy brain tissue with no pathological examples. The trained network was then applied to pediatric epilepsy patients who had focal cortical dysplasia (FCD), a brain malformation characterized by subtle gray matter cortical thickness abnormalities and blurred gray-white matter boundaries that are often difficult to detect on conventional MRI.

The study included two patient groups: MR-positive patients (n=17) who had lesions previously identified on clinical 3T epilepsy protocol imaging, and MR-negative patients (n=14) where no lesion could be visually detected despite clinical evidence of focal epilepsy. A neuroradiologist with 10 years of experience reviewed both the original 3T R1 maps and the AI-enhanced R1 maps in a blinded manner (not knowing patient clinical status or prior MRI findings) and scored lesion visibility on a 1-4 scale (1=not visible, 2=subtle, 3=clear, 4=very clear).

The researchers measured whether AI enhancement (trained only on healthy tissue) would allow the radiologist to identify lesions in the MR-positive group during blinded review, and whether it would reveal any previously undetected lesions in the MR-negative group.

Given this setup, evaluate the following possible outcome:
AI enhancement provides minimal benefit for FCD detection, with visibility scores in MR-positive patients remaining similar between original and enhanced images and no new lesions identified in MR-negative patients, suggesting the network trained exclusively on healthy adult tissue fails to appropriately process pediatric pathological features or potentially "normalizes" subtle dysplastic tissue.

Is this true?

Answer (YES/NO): NO